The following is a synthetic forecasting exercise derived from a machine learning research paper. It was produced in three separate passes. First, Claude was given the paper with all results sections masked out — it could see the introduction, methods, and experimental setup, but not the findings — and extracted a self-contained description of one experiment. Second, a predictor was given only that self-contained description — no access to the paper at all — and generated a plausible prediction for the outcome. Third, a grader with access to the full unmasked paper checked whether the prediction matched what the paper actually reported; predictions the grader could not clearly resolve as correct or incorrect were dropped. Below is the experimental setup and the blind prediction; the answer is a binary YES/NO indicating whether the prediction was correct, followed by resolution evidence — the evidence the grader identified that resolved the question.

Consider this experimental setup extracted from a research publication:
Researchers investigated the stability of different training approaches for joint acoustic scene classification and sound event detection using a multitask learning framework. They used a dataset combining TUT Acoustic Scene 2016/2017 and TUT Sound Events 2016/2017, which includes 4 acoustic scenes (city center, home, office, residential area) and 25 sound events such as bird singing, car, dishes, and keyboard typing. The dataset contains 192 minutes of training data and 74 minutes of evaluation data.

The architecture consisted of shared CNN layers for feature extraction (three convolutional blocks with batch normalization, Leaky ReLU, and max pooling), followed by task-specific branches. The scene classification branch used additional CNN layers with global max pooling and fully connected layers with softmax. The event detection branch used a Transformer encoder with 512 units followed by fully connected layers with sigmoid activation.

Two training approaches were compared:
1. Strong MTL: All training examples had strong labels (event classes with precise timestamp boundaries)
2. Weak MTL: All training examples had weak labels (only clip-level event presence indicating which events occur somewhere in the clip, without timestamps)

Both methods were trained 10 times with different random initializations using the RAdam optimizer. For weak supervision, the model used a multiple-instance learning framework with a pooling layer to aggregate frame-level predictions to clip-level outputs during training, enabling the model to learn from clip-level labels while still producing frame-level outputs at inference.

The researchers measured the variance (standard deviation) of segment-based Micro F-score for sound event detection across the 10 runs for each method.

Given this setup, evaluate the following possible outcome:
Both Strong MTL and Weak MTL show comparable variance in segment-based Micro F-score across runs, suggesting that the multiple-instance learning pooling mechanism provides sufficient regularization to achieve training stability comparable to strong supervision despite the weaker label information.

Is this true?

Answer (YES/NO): NO